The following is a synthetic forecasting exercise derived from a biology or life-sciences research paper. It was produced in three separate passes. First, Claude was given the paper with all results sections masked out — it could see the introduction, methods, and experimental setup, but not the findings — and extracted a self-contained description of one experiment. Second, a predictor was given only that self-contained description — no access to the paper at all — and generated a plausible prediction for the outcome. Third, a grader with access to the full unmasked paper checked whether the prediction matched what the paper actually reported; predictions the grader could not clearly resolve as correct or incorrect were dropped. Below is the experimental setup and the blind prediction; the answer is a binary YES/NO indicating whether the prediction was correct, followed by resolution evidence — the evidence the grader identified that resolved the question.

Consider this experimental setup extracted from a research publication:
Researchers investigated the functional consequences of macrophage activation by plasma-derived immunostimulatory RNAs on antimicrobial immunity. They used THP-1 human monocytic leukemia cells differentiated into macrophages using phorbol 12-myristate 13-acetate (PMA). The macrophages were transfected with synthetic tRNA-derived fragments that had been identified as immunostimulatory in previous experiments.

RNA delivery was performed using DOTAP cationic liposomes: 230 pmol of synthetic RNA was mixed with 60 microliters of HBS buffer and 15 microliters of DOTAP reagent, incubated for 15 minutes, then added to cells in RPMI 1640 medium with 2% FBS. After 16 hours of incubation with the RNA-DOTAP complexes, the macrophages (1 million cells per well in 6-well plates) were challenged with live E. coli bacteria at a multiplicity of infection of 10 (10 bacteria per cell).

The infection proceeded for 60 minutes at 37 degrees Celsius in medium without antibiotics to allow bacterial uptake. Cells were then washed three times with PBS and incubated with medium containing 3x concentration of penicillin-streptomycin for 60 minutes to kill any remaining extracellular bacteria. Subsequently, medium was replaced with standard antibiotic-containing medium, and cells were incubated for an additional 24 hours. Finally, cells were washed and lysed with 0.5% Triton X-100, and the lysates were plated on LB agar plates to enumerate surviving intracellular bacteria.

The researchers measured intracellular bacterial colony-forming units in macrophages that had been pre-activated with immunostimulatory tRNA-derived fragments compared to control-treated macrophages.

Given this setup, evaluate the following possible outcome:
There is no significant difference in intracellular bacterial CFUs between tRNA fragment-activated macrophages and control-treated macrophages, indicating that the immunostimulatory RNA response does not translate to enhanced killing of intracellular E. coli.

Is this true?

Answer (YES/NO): NO